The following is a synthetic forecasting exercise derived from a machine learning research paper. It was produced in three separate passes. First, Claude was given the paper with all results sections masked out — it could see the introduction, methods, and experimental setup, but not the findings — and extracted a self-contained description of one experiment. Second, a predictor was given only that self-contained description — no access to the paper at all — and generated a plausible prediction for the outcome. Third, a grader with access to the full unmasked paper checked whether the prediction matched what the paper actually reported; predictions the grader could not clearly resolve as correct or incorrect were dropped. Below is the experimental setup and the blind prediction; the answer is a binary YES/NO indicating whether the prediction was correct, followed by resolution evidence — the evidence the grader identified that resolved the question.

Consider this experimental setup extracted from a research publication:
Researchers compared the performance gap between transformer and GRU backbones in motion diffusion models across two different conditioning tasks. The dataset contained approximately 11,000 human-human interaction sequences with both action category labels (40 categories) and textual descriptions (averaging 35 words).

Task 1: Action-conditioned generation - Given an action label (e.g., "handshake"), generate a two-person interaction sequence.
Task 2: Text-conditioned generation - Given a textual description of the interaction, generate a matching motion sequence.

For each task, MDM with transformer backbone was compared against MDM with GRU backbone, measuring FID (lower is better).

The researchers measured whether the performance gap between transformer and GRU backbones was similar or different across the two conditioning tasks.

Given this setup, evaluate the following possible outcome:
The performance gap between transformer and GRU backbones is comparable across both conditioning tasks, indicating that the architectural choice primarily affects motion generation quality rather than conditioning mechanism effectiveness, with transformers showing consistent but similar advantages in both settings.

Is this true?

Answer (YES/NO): NO